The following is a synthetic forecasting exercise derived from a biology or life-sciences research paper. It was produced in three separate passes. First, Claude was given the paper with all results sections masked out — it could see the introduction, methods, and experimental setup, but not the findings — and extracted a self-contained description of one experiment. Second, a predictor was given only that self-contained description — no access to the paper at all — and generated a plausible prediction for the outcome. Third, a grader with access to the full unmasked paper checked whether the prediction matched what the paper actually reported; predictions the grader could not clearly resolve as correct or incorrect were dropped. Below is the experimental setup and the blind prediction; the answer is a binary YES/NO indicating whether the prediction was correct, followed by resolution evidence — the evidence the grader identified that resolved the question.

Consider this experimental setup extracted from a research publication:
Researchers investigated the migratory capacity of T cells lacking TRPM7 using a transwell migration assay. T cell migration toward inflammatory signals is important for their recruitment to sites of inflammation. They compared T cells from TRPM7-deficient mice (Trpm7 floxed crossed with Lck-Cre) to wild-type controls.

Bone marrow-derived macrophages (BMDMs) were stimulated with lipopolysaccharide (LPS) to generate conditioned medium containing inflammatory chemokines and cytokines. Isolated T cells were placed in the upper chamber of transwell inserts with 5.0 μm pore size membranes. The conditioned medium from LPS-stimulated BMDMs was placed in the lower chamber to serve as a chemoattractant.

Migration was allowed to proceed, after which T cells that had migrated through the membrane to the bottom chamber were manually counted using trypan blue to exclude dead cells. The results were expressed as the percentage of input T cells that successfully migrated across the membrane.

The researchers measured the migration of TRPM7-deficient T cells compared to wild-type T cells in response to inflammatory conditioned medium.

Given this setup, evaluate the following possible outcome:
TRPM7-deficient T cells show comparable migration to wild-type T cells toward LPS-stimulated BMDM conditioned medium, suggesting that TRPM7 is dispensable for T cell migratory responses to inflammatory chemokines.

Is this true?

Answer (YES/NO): YES